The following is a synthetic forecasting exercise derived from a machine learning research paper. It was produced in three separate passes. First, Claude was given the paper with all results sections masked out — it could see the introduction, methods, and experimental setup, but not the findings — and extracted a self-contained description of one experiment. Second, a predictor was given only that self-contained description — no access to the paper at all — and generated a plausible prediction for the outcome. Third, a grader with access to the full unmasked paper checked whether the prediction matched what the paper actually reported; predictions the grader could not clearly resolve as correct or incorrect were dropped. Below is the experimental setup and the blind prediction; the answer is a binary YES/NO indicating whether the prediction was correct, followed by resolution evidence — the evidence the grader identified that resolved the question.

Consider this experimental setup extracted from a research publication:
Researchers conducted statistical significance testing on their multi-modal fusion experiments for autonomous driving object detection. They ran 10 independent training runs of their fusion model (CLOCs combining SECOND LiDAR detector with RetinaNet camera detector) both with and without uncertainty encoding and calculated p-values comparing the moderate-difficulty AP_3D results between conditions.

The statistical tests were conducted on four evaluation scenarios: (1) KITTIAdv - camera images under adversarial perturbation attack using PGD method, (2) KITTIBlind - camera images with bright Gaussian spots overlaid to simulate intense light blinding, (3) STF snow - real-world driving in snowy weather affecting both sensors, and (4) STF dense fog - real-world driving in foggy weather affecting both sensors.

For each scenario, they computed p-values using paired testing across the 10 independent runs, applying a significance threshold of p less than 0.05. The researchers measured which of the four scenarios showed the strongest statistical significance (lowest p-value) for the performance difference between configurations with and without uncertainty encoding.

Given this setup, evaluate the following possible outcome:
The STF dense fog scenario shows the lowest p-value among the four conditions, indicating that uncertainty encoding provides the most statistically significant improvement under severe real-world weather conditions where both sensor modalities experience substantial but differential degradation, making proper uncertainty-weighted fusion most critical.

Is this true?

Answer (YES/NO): NO